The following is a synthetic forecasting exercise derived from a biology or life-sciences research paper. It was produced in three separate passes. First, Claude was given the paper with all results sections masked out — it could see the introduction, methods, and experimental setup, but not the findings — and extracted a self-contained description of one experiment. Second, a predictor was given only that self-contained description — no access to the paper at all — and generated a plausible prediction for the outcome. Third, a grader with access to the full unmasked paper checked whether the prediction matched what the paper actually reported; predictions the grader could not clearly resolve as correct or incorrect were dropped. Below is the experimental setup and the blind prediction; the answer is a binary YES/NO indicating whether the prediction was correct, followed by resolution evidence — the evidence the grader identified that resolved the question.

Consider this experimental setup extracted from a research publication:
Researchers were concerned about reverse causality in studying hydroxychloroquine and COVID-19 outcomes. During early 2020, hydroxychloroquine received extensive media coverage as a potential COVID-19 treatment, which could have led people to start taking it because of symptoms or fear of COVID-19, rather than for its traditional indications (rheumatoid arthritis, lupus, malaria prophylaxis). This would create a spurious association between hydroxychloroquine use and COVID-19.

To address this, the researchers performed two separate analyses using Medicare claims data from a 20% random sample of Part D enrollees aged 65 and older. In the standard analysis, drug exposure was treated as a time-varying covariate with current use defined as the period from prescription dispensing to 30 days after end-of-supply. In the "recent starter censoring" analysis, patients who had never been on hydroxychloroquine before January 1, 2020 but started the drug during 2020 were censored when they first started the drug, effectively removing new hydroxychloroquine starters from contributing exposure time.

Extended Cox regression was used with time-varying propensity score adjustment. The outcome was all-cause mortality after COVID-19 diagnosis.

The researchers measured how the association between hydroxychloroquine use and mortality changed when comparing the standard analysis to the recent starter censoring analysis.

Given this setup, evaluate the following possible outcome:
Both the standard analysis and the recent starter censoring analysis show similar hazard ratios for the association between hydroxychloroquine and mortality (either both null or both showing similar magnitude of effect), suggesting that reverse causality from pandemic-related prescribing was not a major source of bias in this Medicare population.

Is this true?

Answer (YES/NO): NO